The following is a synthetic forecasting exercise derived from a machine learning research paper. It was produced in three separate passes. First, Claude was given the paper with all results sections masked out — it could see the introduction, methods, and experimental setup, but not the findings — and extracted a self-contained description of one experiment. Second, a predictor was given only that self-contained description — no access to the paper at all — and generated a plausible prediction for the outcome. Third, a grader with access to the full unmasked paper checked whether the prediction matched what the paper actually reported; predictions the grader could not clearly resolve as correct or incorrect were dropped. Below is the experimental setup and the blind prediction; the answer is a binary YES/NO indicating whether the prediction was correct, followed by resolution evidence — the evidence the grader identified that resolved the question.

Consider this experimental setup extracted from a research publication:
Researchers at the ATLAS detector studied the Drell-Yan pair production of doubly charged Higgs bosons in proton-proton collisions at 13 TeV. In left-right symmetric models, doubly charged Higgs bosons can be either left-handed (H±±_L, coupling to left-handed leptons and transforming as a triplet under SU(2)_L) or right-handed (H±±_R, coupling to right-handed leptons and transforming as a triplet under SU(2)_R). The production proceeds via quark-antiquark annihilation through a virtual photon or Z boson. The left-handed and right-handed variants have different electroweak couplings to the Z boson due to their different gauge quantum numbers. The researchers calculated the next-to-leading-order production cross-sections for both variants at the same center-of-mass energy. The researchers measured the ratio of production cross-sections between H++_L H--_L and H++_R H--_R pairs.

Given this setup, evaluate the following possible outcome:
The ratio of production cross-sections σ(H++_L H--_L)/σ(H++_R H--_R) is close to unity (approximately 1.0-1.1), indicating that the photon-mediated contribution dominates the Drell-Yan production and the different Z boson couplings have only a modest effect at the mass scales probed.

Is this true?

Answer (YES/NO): NO